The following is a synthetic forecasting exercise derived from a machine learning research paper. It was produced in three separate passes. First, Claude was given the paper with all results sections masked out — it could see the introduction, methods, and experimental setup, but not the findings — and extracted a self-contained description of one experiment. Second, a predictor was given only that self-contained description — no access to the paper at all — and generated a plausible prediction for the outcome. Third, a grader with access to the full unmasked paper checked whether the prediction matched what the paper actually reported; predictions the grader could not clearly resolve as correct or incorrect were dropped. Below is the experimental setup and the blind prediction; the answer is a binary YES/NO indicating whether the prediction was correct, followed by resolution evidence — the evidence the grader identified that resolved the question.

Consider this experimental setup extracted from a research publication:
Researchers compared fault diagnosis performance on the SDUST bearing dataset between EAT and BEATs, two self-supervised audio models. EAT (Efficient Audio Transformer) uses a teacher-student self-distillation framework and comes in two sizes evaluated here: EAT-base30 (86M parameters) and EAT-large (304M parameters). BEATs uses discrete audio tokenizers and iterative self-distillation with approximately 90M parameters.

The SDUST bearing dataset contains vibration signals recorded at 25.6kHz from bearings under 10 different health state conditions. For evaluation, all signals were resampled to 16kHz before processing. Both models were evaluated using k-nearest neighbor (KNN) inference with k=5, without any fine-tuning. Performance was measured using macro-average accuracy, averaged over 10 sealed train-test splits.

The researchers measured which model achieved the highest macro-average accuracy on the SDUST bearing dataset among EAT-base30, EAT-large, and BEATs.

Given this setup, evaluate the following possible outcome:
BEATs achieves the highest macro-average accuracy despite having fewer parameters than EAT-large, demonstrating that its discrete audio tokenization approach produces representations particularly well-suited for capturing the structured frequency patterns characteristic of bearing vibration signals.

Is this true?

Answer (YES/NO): YES